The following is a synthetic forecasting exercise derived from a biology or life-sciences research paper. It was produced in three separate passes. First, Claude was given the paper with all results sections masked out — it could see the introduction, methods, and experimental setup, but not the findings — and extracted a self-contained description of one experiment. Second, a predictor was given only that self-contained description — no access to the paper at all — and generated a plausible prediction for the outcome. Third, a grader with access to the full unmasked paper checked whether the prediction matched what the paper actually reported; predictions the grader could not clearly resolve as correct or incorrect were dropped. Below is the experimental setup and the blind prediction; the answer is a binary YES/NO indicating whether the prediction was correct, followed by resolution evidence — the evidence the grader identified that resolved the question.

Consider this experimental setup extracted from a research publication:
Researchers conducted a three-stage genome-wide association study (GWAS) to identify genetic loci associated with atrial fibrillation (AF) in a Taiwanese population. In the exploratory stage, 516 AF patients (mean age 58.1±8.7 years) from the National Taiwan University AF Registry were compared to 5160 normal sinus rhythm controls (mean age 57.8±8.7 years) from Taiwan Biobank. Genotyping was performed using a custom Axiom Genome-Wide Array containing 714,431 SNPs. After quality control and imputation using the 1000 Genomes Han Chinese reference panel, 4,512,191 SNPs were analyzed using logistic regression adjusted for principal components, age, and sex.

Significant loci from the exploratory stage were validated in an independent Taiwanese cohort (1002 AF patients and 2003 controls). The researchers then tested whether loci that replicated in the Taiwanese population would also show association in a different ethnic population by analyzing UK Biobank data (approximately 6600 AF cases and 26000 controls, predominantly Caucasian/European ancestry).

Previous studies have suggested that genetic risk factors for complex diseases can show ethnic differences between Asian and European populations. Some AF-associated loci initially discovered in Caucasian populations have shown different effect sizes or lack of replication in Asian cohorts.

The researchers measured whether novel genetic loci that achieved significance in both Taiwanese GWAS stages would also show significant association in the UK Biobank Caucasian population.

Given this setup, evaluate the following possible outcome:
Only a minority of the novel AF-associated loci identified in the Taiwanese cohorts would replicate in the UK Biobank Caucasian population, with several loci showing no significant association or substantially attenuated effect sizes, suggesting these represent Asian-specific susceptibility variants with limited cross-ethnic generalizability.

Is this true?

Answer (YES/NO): NO